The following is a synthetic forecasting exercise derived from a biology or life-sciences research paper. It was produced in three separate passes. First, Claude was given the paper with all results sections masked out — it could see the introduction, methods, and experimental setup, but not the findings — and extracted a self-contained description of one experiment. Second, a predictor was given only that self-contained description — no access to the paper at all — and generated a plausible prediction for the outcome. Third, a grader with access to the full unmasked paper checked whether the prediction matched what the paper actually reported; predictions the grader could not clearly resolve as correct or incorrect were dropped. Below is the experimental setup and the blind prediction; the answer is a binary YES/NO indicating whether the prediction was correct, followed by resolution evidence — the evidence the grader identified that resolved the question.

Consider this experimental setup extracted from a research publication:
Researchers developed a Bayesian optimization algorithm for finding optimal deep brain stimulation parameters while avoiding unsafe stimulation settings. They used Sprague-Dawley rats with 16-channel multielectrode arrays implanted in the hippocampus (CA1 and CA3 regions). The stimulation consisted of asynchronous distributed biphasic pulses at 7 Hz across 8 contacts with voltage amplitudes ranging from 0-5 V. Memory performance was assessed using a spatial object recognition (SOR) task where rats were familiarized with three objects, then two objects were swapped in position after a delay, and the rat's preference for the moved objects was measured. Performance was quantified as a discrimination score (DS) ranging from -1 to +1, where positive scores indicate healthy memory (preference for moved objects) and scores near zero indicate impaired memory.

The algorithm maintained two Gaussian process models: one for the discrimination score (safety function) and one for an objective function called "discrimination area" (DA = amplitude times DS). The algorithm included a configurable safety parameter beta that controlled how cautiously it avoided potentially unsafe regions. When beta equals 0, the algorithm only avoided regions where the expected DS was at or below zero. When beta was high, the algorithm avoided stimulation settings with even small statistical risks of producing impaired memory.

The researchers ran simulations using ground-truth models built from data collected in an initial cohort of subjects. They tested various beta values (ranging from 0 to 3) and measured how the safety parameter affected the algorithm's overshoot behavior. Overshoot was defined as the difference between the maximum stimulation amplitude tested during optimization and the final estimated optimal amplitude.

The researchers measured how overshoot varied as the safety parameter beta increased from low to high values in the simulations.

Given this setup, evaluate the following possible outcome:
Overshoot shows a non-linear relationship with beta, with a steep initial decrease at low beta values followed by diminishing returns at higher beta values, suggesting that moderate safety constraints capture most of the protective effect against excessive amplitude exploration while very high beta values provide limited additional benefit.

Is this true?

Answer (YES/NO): NO